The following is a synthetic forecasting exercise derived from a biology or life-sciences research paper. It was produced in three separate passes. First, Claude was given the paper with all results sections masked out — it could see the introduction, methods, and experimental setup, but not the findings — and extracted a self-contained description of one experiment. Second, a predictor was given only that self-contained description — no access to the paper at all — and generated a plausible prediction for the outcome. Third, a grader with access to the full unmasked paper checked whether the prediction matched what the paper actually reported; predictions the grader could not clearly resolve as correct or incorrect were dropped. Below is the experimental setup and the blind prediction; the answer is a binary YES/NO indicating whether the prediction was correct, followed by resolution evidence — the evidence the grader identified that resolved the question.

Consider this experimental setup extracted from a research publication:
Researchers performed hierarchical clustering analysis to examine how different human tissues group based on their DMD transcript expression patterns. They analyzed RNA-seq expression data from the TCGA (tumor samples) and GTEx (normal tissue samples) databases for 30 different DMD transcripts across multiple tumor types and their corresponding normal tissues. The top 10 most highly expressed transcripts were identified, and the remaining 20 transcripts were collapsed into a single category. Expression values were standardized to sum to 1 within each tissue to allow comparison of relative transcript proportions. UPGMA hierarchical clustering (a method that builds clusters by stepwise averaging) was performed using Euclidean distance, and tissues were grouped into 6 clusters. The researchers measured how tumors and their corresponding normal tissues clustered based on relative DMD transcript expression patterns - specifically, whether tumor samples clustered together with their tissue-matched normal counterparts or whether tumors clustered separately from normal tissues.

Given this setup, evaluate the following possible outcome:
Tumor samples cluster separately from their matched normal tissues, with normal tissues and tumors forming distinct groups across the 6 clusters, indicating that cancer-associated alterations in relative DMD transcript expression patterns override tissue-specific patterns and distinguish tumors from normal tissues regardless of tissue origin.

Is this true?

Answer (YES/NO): YES